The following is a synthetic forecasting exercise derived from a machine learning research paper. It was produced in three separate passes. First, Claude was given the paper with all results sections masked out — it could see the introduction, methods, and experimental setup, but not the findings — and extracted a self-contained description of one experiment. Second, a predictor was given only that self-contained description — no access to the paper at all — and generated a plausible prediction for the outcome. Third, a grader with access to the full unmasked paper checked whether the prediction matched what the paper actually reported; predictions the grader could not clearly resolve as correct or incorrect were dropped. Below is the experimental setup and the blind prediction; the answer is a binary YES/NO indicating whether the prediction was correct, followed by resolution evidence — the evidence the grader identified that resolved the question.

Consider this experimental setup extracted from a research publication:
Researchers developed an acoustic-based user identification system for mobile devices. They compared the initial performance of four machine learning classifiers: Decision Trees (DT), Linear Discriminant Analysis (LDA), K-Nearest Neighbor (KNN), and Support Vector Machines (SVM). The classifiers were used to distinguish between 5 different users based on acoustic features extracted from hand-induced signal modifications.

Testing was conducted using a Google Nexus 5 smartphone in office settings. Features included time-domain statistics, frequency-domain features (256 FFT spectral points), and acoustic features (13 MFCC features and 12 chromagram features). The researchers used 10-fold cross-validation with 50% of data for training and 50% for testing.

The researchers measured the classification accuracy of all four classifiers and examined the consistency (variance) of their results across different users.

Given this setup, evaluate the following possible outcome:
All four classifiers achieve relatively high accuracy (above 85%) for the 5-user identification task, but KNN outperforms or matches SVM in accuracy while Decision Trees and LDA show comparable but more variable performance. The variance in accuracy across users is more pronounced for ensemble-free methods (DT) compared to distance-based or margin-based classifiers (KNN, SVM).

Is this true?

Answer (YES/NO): NO